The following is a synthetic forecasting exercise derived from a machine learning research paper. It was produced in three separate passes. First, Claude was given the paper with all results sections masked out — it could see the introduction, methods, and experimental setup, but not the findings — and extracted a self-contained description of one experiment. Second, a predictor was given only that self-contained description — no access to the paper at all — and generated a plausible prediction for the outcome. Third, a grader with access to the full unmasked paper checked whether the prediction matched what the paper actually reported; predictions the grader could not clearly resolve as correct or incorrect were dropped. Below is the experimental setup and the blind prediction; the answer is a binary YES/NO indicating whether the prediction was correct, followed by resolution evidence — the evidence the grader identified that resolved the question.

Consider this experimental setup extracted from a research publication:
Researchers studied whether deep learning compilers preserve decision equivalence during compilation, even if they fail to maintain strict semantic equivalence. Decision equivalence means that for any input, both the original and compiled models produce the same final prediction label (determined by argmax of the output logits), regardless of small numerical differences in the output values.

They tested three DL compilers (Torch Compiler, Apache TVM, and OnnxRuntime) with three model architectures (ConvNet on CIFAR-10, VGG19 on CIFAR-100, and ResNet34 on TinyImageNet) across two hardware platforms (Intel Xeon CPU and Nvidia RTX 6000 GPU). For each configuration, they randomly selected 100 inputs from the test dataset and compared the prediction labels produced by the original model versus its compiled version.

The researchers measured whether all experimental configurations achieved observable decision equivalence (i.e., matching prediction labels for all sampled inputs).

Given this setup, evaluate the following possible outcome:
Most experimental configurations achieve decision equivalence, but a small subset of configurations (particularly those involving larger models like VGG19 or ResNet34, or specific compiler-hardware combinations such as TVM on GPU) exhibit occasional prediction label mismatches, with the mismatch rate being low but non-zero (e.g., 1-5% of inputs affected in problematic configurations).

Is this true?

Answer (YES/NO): NO